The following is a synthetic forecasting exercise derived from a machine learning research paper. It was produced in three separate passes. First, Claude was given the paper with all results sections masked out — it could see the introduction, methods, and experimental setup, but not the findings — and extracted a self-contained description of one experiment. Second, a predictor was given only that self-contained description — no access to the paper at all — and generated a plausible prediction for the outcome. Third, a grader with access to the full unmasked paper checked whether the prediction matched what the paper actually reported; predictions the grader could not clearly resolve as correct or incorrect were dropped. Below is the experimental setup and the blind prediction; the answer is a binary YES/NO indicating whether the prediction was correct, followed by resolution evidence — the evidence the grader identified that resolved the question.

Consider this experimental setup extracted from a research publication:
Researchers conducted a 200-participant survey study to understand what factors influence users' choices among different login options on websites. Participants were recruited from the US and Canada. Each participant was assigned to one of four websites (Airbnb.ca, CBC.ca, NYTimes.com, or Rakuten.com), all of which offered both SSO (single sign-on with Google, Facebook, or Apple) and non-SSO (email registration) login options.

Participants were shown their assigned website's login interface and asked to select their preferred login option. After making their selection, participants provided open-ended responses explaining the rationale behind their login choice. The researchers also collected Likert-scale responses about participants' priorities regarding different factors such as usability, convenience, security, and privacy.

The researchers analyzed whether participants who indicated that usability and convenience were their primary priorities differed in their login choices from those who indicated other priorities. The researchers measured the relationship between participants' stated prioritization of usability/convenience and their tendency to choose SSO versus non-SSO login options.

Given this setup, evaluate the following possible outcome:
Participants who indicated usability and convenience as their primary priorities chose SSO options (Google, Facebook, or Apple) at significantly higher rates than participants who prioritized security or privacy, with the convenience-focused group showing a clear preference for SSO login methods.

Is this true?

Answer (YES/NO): YES